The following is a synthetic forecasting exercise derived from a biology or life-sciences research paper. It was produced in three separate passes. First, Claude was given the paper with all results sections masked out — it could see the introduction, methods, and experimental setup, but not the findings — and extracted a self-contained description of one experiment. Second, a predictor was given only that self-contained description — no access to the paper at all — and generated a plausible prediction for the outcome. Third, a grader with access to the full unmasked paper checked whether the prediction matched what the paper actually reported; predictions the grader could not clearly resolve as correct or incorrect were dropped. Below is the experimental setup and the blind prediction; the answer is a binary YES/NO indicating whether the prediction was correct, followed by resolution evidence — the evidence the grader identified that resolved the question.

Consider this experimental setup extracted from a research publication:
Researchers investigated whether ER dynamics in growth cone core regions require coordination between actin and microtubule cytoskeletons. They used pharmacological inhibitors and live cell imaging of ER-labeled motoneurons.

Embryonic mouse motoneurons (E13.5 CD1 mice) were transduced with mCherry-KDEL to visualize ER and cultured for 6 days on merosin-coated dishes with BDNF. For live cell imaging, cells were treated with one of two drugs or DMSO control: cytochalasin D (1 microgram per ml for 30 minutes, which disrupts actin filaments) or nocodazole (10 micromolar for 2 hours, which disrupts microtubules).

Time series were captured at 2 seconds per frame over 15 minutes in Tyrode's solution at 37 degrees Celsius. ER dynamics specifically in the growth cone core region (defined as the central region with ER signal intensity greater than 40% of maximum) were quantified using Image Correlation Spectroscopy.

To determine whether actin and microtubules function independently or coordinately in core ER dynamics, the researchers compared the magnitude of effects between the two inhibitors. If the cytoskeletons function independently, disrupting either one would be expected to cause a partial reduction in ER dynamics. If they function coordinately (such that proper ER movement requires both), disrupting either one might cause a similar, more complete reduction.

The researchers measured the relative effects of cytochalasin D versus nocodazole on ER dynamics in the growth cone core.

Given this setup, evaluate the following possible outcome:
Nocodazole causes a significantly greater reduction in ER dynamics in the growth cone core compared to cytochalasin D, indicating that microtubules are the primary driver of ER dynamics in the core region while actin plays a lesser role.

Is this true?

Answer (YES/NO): NO